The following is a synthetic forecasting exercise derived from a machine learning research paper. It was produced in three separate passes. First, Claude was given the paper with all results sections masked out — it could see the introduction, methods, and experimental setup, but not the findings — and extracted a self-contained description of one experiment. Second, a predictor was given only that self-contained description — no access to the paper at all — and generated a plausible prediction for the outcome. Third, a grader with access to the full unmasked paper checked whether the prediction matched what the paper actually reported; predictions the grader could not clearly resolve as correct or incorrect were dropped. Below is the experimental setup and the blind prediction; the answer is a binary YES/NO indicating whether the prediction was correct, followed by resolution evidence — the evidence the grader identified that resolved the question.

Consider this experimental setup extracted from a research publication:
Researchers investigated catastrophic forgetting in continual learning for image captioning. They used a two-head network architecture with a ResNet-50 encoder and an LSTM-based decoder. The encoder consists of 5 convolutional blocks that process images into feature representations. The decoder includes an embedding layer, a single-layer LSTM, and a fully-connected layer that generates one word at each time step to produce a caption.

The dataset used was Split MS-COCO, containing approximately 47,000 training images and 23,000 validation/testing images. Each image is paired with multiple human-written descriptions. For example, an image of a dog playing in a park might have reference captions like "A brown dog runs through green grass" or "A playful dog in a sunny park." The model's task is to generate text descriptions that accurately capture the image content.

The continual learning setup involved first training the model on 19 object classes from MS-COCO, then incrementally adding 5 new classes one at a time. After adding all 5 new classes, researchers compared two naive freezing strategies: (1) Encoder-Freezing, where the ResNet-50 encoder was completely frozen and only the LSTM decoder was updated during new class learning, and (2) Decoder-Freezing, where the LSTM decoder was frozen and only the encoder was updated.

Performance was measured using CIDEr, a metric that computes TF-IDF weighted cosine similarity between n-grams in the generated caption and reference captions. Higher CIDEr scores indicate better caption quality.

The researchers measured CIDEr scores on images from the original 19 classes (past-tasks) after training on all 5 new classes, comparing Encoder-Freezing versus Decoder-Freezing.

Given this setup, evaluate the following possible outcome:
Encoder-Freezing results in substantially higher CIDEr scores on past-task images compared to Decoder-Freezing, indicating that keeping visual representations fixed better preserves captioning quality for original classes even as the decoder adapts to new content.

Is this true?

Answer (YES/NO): NO